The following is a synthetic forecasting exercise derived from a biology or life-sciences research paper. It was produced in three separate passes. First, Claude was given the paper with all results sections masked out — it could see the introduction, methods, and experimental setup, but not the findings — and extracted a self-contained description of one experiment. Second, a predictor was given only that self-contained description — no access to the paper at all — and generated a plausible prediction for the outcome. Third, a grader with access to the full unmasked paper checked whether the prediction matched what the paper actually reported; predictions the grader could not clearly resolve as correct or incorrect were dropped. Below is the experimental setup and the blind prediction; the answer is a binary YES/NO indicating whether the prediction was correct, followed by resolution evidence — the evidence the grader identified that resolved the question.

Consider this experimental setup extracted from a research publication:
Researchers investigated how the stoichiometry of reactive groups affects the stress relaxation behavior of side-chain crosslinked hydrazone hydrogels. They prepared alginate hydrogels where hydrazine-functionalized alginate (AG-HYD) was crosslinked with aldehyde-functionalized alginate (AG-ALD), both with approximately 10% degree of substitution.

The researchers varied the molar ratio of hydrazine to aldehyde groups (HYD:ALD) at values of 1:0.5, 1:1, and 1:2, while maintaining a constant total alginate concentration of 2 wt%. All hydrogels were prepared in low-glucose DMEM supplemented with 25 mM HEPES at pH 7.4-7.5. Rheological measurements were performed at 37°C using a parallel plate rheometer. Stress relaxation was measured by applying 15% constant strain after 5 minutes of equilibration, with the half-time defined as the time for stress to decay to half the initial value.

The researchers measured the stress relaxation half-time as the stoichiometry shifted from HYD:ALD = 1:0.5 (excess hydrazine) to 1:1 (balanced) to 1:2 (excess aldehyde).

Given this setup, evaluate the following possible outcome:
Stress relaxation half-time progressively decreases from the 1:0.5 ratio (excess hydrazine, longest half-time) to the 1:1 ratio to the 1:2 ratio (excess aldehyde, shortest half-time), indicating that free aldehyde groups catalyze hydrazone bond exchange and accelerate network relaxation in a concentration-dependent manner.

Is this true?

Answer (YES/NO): NO